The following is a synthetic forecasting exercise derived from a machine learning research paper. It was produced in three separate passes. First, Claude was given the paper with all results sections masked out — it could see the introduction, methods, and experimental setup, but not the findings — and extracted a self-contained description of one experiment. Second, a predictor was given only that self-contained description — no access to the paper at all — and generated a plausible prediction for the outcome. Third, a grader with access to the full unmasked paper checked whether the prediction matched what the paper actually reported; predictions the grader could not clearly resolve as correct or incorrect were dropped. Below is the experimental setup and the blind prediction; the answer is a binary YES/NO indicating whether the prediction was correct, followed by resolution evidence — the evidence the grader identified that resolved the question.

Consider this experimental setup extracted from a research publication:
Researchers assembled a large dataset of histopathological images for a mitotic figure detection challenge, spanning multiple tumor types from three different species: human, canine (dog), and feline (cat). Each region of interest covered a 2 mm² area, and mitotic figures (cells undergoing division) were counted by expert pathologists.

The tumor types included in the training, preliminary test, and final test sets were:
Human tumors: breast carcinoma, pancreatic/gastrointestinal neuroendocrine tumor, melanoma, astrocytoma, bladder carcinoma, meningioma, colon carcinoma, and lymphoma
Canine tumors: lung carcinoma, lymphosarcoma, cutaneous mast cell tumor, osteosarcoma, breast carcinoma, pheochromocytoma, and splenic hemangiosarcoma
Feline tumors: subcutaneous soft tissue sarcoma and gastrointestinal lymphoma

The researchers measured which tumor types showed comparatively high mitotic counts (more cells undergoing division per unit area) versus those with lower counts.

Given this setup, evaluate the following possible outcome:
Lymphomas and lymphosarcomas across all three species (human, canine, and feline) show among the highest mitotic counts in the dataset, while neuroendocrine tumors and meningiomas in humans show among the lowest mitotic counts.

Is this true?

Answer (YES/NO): NO